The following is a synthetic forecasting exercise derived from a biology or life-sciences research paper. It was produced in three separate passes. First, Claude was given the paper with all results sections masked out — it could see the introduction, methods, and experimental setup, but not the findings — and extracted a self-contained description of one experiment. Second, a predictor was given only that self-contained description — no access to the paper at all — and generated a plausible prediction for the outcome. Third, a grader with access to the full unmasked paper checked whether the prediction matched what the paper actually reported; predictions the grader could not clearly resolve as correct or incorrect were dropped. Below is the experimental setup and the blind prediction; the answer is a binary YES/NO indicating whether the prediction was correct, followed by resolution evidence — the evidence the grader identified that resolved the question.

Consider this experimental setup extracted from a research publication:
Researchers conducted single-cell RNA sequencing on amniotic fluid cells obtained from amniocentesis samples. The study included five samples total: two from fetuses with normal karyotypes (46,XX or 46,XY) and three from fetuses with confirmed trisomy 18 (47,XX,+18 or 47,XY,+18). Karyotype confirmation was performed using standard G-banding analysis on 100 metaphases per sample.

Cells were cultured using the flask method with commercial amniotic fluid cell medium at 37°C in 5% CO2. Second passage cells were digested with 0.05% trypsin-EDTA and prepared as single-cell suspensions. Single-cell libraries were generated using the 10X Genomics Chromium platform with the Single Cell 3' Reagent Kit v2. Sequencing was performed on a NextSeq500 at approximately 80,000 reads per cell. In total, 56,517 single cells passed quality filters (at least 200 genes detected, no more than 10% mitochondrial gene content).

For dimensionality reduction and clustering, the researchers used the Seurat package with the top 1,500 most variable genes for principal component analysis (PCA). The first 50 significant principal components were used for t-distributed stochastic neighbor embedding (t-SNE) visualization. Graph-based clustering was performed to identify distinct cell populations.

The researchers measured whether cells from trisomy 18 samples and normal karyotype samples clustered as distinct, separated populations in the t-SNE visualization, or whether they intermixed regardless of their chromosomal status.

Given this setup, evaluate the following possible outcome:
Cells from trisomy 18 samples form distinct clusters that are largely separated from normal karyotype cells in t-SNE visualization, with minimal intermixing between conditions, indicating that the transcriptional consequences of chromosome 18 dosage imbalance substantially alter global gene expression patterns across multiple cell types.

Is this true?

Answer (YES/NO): NO